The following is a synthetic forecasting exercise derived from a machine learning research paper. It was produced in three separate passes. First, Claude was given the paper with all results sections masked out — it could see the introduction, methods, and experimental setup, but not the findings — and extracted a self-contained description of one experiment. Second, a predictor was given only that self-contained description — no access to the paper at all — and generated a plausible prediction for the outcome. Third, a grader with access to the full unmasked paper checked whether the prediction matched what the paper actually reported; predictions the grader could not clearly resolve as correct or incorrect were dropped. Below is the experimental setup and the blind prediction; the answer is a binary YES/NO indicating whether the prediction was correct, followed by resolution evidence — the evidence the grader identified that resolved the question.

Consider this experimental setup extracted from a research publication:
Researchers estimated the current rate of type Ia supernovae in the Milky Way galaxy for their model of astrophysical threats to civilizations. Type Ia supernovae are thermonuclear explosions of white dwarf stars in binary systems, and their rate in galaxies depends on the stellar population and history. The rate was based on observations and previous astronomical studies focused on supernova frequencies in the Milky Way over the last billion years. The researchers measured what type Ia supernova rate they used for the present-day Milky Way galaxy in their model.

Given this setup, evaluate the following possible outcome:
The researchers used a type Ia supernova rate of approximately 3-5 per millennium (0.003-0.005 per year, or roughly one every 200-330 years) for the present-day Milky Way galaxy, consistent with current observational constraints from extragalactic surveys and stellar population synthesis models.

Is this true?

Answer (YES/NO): YES